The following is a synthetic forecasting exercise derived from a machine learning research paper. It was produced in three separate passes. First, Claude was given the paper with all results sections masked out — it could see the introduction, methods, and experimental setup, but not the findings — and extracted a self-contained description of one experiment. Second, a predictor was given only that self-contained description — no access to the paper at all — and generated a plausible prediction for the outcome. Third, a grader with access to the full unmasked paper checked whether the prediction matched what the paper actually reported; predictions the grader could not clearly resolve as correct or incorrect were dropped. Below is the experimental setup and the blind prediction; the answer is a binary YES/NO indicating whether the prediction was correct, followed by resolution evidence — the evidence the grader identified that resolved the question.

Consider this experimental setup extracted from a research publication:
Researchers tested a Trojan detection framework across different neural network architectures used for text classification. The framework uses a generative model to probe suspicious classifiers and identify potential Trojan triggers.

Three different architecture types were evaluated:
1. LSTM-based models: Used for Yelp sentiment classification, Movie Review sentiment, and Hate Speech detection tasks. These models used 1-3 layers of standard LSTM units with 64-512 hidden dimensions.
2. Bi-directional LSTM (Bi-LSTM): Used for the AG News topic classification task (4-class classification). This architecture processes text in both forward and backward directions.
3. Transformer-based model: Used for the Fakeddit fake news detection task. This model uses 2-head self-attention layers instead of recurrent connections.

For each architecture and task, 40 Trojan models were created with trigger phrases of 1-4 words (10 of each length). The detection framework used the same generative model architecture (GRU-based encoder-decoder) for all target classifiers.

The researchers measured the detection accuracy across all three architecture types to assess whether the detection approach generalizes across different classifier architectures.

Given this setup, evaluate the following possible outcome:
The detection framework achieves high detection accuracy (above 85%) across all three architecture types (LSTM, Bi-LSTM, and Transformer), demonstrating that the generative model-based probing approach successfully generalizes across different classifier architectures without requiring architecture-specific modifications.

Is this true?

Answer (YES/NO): YES